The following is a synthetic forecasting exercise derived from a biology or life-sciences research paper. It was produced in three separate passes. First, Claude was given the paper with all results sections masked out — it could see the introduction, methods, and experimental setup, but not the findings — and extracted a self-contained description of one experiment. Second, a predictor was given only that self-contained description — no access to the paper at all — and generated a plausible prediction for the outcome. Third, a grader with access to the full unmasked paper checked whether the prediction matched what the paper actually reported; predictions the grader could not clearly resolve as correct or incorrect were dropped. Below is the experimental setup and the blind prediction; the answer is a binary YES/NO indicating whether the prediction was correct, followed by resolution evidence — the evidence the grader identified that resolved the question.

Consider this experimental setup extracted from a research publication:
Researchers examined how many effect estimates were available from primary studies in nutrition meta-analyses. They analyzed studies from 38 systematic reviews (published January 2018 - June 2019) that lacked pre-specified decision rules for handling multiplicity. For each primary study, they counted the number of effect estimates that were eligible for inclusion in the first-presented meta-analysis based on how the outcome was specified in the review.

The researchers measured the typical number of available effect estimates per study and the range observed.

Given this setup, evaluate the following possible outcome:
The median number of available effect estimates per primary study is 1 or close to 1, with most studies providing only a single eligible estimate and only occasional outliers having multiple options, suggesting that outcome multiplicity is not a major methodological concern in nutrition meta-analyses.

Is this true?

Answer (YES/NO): NO